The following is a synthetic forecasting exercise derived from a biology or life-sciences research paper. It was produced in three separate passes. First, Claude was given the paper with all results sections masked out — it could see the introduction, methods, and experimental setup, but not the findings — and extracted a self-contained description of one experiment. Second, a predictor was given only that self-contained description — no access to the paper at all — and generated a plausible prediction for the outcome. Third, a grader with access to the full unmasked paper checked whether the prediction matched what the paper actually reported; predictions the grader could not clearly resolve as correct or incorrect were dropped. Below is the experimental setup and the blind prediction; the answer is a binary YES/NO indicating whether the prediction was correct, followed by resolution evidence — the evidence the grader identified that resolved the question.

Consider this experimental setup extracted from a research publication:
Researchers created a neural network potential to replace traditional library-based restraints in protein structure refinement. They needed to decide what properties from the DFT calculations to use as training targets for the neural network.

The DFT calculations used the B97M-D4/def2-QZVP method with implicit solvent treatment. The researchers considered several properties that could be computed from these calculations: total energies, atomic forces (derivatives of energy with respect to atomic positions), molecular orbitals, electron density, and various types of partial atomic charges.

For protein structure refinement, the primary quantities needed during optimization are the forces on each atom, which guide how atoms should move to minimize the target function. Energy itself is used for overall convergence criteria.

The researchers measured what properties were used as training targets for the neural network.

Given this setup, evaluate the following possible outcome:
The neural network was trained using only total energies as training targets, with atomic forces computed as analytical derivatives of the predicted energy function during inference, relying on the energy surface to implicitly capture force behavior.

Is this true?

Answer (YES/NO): NO